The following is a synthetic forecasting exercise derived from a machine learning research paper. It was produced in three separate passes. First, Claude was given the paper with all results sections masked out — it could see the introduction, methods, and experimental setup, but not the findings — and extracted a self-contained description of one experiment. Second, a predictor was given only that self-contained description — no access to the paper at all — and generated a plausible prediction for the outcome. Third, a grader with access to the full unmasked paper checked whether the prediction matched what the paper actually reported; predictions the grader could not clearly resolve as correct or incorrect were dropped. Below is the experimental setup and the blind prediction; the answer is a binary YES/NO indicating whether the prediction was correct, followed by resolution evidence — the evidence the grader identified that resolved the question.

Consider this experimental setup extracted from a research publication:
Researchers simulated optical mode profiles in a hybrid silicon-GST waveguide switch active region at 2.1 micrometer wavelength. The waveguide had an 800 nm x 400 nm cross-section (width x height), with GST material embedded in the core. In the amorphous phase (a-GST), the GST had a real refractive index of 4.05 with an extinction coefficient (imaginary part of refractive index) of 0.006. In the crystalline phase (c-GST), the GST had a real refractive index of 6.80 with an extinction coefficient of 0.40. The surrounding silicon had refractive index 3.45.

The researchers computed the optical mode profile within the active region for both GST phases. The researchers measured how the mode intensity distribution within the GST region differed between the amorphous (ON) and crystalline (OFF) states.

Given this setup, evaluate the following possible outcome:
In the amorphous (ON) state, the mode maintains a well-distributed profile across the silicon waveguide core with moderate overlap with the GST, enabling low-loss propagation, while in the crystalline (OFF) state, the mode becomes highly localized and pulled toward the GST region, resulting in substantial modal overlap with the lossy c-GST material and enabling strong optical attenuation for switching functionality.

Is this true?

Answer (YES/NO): YES